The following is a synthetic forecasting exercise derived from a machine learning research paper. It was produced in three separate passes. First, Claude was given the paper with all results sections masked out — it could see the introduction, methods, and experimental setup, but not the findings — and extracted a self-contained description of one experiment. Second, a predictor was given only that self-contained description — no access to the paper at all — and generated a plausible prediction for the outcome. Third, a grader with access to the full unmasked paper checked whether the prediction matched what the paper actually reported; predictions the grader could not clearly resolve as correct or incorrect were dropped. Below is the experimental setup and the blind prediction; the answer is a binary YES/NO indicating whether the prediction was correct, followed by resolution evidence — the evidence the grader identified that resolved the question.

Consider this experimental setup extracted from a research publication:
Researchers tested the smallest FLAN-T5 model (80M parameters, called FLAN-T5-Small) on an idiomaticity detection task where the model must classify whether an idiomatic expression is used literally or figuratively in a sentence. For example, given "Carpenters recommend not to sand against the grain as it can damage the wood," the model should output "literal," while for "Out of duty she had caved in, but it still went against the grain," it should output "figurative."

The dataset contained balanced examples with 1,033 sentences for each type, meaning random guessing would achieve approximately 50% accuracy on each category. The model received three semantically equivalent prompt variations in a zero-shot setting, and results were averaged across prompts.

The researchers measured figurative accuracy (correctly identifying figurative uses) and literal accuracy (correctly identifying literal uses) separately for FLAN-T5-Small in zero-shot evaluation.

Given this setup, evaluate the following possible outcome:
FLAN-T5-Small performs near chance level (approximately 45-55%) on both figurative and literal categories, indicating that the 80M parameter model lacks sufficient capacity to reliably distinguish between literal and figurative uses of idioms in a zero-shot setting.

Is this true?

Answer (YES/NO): NO